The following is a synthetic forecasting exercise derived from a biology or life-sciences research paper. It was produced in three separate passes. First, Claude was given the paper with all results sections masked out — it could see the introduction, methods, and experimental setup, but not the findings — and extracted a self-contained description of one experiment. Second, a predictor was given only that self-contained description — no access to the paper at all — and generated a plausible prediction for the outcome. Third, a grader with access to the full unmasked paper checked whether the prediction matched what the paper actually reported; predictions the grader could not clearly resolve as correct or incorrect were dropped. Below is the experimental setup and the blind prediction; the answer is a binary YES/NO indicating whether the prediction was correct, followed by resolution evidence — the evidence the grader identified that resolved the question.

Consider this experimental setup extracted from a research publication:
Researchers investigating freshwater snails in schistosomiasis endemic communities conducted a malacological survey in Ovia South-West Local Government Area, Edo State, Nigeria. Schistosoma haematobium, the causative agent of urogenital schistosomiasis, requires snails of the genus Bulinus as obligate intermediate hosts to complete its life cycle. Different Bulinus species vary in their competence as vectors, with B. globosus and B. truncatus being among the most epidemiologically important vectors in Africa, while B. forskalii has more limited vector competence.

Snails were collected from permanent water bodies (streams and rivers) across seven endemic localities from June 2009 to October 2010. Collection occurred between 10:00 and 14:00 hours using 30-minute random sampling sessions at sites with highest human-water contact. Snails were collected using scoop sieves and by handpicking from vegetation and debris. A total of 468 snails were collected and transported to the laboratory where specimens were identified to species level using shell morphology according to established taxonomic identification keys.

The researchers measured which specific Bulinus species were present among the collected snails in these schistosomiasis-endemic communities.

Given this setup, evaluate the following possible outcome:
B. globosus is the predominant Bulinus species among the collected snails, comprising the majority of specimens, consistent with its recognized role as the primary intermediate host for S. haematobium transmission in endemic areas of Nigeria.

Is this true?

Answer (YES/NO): YES